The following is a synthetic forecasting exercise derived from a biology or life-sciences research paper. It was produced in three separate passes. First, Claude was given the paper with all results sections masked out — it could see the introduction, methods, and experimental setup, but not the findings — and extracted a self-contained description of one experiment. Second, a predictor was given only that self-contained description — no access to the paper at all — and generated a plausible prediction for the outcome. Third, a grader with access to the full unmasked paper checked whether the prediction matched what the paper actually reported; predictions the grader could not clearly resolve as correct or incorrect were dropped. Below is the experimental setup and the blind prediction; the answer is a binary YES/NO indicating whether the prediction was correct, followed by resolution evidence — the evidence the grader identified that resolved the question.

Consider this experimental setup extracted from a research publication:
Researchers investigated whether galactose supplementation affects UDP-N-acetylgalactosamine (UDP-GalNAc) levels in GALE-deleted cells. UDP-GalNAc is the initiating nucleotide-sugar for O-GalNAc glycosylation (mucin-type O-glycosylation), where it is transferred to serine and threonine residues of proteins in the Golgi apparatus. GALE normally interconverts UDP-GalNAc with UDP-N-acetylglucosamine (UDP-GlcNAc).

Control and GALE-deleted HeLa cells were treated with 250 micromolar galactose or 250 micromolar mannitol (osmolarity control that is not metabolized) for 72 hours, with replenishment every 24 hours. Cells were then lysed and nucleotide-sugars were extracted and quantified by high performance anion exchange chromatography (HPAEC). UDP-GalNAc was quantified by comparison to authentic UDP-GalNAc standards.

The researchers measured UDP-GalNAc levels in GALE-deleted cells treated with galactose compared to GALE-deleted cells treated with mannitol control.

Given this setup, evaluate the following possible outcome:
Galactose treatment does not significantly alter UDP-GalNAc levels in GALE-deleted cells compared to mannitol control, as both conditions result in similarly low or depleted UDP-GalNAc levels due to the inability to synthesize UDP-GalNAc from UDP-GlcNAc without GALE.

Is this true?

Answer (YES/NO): NO